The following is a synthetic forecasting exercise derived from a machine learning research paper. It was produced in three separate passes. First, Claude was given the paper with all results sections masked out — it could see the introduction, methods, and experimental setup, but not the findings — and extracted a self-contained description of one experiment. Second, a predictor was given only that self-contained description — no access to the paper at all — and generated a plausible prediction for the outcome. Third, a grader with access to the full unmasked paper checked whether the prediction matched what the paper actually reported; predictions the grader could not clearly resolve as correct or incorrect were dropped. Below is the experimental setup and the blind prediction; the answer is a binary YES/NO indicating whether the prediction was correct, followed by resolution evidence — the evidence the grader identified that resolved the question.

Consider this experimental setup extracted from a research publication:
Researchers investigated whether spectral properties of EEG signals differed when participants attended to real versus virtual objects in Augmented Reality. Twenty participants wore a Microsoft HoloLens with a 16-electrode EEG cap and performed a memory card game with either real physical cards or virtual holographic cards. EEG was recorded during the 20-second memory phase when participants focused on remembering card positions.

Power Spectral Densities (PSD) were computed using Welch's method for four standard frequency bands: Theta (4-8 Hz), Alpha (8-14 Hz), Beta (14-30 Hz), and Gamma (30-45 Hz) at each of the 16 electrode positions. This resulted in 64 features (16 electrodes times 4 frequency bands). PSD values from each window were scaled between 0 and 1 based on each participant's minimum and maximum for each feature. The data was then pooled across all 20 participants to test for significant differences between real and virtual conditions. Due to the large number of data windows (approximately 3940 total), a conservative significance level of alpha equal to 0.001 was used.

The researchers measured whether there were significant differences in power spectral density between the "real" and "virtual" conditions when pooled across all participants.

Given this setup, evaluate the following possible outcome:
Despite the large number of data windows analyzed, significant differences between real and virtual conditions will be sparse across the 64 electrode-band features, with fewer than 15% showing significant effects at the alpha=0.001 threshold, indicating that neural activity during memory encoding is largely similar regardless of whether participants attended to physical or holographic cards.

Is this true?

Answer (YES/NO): NO